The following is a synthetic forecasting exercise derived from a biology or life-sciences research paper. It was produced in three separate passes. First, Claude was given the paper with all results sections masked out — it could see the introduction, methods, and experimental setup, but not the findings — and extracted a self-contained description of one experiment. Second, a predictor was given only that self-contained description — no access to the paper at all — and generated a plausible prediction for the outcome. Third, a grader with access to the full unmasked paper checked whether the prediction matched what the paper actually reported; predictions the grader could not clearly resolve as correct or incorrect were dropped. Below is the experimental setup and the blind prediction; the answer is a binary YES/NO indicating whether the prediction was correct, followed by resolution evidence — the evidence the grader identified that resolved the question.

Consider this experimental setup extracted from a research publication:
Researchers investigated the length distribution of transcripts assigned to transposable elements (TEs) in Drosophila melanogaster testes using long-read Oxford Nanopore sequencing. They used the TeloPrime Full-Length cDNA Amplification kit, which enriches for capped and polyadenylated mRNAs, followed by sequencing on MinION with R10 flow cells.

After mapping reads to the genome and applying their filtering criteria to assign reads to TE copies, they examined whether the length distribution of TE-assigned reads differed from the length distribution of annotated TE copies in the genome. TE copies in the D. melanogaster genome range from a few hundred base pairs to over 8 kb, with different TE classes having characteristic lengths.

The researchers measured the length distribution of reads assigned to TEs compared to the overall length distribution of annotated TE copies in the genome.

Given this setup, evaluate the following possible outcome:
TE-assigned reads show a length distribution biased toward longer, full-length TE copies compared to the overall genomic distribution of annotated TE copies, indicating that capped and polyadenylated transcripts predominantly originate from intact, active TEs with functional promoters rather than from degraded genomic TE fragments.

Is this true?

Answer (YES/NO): NO